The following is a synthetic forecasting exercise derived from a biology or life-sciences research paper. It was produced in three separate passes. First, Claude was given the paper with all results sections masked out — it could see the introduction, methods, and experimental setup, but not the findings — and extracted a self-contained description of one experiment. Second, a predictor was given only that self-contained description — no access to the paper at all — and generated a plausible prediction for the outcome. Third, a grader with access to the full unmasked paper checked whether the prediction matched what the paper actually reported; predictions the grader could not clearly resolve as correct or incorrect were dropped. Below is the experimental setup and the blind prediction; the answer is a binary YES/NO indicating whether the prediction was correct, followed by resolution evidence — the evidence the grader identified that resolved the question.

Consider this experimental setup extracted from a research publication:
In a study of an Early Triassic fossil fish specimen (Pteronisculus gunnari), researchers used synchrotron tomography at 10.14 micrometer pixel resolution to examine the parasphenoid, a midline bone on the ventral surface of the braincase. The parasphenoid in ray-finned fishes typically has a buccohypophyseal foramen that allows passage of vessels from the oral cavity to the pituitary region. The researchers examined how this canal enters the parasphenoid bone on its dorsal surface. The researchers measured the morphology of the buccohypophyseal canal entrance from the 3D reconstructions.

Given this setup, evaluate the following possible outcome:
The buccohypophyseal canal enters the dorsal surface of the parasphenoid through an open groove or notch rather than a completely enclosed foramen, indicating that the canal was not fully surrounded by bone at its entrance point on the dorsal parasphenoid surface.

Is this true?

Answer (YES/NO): NO